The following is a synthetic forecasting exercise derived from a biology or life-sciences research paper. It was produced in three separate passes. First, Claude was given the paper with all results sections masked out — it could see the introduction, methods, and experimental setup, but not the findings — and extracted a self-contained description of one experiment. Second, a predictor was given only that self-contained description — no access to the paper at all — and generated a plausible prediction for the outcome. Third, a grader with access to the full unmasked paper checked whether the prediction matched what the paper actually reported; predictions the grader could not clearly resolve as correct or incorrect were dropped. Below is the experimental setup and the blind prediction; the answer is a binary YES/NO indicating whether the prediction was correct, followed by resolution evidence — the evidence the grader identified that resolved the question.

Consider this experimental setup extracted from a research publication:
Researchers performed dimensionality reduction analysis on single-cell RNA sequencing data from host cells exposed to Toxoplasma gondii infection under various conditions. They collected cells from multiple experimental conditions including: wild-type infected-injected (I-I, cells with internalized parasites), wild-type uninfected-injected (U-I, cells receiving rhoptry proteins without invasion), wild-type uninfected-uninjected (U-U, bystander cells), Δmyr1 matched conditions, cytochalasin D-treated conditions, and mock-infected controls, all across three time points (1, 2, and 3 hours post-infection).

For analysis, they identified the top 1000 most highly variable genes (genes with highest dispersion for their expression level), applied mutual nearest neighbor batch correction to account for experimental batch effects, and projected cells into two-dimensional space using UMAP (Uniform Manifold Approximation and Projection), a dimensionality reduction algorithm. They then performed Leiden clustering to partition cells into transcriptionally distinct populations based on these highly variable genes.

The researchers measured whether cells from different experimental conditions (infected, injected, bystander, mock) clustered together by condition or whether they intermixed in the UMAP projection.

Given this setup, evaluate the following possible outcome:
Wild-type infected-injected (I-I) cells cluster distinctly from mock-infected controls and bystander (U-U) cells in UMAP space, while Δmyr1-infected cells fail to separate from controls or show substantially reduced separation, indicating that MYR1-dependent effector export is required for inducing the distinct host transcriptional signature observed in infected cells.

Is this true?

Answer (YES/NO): NO